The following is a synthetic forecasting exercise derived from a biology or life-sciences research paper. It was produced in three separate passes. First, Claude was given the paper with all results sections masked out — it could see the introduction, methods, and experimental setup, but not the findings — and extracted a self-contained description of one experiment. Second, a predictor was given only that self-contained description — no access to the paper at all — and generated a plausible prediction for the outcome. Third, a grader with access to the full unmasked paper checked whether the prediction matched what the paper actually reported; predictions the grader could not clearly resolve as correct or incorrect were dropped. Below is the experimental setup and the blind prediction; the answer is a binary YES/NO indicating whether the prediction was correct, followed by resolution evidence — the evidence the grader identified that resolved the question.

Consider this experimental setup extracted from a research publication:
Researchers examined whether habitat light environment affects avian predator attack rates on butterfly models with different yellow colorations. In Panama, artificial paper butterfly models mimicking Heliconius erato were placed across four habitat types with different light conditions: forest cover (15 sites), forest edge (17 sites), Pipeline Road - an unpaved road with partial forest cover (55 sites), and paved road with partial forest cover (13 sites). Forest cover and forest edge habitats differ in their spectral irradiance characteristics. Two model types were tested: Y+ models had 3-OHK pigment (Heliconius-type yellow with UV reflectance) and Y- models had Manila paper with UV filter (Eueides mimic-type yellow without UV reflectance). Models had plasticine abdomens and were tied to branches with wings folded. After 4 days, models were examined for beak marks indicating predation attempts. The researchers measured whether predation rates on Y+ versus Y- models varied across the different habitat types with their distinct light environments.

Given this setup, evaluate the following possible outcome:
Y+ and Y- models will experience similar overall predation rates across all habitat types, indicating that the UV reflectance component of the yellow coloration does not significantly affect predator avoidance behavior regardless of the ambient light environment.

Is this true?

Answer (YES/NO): YES